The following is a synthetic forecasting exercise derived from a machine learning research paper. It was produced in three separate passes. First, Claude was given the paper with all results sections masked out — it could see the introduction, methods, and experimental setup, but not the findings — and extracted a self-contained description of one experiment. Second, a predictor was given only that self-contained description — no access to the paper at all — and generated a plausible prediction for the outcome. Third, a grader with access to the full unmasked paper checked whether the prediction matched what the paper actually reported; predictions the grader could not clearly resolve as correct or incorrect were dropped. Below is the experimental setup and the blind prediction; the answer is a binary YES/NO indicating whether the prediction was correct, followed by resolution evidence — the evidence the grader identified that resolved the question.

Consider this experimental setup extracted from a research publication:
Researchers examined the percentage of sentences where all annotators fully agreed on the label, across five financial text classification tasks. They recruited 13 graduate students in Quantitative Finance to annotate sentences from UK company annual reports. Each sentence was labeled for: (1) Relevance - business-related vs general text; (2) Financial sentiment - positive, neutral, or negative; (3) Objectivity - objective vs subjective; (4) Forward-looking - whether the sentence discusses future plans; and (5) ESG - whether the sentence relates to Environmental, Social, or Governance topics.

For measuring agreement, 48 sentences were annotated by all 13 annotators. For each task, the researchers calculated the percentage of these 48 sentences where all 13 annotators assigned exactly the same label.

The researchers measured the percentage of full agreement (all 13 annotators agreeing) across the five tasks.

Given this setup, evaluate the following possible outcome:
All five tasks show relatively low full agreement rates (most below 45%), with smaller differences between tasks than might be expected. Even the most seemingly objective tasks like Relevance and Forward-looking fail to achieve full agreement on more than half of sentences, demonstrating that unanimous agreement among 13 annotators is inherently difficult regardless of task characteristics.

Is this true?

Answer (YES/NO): YES